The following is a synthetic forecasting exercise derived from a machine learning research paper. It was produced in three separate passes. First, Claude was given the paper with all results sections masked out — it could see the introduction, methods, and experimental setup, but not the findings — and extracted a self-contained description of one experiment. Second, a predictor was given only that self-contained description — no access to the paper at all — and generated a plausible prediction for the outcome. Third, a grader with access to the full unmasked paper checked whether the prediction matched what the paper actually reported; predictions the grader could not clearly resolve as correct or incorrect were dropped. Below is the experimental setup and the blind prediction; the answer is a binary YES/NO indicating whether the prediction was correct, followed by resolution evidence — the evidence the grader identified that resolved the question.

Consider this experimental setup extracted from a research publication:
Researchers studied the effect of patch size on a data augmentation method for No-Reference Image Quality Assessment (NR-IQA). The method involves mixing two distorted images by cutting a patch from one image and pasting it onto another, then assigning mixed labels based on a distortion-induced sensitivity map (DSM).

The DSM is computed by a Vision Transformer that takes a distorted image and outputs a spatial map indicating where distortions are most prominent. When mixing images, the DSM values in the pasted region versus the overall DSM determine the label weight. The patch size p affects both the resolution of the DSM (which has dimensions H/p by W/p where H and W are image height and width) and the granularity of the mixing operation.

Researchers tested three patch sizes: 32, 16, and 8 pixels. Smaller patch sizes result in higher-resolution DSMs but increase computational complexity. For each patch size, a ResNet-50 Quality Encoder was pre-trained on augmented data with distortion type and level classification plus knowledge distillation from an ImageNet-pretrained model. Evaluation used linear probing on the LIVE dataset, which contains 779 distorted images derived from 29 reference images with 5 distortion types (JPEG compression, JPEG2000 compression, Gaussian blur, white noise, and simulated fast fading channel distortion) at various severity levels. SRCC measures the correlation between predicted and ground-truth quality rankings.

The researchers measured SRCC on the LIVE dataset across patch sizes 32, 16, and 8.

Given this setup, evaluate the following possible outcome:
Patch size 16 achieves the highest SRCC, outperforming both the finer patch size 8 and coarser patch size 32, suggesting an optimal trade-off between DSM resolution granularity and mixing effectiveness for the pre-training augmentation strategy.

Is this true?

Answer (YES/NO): NO